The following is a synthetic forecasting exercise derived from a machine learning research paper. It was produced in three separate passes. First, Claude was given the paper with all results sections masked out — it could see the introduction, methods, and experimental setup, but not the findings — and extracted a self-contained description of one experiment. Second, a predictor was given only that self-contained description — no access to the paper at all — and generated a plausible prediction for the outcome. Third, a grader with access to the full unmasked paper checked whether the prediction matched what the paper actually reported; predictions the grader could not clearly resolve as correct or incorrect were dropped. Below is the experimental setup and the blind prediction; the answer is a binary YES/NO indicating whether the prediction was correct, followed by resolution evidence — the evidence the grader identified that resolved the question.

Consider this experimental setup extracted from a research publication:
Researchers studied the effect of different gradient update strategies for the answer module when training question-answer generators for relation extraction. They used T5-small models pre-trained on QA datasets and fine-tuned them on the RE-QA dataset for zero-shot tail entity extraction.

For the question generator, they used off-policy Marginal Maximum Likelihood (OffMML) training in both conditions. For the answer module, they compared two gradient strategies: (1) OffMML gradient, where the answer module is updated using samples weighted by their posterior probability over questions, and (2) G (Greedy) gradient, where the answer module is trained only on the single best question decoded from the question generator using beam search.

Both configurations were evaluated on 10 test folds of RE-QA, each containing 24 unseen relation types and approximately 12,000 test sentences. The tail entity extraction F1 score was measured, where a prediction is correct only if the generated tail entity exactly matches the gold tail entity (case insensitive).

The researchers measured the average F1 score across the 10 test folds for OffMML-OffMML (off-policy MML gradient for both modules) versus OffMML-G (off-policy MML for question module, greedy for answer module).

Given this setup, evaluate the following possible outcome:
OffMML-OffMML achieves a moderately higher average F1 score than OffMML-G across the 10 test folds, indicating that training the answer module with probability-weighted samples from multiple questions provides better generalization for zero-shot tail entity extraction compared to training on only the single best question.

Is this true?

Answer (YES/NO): NO